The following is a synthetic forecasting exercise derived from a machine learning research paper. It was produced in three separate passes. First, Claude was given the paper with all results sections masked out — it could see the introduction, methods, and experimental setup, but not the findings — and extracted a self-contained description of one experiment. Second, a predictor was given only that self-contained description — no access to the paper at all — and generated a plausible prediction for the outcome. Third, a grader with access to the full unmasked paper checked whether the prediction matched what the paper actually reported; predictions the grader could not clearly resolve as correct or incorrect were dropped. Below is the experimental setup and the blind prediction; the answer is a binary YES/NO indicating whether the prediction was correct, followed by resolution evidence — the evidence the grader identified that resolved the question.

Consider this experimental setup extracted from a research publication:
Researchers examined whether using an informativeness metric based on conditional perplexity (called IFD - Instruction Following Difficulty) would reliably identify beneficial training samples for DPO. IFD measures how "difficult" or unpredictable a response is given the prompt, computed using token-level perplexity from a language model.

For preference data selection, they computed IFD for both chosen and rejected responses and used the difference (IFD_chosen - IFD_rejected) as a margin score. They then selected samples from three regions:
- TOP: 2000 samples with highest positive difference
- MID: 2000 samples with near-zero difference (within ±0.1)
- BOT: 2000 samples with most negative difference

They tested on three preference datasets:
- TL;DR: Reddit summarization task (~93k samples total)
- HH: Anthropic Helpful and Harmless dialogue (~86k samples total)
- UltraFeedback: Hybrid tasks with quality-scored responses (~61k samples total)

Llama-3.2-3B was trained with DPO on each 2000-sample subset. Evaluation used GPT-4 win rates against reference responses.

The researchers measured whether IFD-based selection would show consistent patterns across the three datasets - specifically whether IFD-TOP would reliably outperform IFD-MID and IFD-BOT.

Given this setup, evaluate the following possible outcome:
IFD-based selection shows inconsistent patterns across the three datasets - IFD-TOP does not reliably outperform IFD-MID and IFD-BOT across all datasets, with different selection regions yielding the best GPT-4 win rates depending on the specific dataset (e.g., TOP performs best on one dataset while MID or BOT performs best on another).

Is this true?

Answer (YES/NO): YES